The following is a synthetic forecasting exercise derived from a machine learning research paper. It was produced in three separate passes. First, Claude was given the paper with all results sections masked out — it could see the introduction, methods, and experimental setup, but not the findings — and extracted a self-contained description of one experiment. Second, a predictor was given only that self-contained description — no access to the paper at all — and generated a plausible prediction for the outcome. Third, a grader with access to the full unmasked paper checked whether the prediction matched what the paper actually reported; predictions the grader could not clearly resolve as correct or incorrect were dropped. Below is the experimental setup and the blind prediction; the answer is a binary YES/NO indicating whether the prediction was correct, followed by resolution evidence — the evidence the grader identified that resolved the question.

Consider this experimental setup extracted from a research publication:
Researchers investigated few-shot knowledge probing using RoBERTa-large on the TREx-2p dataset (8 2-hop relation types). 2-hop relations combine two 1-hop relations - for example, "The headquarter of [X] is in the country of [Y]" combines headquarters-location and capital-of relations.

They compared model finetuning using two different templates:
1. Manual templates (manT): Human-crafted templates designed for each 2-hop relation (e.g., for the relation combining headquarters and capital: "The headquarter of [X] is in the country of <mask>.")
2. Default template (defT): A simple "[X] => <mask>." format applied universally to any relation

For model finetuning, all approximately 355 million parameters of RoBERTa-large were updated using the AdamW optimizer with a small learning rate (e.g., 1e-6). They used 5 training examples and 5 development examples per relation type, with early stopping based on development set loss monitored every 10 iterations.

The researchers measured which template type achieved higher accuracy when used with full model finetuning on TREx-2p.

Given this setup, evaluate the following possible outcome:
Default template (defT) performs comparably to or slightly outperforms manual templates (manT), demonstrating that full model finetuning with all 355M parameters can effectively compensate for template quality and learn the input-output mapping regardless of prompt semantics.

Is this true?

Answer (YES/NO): YES